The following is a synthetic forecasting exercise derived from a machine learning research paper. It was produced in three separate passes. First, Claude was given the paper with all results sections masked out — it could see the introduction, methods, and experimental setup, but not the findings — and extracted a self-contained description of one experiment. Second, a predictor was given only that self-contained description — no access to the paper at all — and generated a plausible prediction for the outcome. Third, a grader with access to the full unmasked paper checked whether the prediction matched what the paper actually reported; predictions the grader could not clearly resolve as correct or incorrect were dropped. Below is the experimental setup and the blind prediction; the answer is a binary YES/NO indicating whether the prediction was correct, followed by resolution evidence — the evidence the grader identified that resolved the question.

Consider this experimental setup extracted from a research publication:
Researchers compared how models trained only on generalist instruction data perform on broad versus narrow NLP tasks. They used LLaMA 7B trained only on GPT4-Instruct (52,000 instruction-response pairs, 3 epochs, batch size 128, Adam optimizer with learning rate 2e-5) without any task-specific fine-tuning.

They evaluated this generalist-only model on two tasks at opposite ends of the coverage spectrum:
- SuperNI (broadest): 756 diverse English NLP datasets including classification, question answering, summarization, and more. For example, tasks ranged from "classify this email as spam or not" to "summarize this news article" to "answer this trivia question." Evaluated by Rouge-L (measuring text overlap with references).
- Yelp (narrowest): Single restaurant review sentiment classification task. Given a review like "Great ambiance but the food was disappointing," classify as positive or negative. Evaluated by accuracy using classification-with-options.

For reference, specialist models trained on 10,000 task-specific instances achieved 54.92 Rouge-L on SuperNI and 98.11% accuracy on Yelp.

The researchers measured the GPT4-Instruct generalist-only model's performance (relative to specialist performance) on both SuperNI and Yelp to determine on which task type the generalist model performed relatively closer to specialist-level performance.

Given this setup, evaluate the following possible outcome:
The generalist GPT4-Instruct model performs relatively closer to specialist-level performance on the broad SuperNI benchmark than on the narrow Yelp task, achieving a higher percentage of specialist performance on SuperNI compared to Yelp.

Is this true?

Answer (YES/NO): NO